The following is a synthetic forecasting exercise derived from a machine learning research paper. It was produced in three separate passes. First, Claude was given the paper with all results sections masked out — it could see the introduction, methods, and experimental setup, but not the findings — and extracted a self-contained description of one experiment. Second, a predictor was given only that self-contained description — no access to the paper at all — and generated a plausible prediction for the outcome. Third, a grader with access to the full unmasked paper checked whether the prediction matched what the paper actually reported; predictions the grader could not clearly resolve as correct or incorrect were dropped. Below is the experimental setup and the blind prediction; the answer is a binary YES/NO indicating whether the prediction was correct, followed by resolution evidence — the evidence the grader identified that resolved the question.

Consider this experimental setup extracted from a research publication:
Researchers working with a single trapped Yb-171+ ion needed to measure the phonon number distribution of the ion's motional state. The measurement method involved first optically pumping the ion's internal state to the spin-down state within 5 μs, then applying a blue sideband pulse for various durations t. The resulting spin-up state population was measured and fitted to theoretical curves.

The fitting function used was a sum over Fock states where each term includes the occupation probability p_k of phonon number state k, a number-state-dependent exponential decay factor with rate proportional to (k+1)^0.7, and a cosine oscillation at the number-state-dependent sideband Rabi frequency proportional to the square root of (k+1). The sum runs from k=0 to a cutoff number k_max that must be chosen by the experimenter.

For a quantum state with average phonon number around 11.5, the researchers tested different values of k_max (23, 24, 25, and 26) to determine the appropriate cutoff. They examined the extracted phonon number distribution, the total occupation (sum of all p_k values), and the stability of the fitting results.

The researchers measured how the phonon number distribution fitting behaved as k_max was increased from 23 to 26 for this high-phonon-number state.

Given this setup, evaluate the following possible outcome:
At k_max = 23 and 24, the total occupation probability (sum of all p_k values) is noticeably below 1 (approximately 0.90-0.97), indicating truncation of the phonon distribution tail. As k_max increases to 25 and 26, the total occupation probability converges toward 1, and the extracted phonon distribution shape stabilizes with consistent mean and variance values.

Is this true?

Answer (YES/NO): NO